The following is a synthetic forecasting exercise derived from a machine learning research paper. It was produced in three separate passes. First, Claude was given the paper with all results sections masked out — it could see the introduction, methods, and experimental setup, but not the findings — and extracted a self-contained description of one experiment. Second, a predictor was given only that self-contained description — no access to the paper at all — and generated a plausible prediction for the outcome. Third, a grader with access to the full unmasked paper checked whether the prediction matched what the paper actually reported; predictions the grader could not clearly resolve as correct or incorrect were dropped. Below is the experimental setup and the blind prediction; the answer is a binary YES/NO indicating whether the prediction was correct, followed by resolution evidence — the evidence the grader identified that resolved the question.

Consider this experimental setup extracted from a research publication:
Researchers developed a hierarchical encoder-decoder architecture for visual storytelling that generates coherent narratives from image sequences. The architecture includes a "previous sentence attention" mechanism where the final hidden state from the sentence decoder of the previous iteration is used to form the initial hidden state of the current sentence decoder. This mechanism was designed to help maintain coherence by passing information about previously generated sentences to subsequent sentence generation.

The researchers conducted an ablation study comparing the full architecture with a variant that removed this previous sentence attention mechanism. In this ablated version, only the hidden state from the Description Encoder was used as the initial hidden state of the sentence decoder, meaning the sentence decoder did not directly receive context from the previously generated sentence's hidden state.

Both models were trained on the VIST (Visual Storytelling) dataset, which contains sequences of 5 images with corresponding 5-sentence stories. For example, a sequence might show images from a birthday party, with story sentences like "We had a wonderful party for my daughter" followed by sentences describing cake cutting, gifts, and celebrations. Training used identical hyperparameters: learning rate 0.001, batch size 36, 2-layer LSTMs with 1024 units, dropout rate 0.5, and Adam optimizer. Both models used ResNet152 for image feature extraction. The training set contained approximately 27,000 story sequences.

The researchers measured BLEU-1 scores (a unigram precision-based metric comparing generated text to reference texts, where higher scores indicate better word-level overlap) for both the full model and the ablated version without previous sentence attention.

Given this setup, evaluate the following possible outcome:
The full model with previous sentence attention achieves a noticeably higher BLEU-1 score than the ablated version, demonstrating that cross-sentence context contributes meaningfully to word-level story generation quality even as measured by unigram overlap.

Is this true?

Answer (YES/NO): NO